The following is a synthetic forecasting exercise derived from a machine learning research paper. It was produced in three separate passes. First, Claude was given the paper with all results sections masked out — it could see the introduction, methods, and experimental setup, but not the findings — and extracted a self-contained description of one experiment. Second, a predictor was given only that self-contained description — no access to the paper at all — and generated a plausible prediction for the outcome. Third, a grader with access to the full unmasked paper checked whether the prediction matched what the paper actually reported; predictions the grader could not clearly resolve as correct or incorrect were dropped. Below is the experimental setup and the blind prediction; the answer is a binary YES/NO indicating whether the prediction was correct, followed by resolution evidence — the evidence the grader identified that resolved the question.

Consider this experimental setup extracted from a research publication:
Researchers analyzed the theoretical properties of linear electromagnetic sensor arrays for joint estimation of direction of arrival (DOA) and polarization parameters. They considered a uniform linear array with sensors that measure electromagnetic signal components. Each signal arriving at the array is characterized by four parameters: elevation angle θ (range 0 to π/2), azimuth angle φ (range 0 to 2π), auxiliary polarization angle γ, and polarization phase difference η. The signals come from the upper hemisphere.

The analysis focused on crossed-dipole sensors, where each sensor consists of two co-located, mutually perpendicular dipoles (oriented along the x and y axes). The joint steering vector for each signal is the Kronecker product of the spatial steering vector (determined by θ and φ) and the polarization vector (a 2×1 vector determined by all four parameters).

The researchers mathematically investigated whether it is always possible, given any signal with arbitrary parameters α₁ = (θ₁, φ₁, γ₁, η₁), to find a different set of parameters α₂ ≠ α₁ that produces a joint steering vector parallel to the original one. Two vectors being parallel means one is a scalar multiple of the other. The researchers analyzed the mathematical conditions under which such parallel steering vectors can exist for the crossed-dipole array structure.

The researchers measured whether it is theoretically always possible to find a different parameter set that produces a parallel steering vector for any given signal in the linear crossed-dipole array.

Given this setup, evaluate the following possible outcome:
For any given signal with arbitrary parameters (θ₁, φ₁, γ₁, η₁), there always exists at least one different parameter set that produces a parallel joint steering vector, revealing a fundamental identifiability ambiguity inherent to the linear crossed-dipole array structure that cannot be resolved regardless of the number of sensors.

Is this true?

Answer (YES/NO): YES